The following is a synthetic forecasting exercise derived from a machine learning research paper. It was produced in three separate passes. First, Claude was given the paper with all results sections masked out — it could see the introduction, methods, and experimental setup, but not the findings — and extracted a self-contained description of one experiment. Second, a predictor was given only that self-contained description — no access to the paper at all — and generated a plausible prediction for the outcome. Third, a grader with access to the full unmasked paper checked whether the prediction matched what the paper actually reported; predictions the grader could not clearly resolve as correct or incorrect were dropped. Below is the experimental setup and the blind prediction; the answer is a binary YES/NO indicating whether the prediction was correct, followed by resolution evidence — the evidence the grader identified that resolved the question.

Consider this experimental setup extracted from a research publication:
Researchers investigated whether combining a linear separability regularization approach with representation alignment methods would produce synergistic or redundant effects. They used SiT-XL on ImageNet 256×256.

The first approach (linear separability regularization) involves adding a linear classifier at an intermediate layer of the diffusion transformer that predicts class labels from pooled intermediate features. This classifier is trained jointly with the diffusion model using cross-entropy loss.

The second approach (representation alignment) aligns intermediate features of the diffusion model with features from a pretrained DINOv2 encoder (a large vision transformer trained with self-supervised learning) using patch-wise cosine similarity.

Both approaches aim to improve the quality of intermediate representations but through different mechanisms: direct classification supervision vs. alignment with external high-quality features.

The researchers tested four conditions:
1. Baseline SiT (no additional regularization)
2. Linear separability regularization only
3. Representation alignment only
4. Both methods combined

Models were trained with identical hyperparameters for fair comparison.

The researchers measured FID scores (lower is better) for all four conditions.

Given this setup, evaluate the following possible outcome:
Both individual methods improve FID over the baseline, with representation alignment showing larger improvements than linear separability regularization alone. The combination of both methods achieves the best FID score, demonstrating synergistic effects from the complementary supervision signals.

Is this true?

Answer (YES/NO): YES